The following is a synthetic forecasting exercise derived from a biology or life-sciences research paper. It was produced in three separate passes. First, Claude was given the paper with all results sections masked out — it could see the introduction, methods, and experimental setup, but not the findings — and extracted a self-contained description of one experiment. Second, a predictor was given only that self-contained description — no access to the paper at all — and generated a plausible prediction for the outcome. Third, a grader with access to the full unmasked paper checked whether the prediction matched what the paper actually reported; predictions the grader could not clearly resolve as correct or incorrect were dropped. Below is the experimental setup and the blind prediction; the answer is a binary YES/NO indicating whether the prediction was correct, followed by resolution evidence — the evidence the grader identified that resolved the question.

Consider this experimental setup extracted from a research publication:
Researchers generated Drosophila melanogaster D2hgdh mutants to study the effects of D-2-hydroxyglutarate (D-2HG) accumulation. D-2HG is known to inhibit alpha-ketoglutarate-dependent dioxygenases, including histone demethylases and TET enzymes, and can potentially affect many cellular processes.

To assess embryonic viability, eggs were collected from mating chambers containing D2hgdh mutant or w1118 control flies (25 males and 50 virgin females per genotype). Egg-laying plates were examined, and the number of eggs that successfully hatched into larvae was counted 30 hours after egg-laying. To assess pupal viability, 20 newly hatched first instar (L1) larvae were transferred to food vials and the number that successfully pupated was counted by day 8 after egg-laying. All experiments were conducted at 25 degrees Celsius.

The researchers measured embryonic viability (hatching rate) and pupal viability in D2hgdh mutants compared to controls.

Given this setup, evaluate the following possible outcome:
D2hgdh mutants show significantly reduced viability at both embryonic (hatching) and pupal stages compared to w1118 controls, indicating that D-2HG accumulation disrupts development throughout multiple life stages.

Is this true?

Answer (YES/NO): NO